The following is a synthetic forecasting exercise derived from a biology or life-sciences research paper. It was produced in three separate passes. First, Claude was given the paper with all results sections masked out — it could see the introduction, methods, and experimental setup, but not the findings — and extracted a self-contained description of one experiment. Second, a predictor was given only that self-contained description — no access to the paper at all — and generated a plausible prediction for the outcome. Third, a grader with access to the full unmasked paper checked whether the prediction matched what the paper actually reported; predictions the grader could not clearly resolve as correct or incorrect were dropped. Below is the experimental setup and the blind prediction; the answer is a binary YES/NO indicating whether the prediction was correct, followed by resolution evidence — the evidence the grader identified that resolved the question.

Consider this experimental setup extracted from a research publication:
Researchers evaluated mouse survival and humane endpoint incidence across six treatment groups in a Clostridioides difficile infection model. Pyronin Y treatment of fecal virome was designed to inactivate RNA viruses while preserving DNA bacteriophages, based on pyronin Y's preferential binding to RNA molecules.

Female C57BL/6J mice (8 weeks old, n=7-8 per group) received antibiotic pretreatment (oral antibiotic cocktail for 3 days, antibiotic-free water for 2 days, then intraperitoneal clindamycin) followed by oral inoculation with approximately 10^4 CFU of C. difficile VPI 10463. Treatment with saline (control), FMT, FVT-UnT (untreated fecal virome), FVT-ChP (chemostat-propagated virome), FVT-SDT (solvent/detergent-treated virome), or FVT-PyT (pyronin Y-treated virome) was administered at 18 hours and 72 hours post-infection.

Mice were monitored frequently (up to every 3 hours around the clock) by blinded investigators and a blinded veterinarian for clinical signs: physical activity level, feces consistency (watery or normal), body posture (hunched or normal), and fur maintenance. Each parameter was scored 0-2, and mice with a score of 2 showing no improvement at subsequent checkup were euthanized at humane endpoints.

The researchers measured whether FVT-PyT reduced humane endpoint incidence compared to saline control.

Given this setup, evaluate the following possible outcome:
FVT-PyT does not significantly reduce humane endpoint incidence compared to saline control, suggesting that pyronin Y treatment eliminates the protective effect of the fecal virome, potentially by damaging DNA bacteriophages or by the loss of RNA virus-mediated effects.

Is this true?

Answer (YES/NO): YES